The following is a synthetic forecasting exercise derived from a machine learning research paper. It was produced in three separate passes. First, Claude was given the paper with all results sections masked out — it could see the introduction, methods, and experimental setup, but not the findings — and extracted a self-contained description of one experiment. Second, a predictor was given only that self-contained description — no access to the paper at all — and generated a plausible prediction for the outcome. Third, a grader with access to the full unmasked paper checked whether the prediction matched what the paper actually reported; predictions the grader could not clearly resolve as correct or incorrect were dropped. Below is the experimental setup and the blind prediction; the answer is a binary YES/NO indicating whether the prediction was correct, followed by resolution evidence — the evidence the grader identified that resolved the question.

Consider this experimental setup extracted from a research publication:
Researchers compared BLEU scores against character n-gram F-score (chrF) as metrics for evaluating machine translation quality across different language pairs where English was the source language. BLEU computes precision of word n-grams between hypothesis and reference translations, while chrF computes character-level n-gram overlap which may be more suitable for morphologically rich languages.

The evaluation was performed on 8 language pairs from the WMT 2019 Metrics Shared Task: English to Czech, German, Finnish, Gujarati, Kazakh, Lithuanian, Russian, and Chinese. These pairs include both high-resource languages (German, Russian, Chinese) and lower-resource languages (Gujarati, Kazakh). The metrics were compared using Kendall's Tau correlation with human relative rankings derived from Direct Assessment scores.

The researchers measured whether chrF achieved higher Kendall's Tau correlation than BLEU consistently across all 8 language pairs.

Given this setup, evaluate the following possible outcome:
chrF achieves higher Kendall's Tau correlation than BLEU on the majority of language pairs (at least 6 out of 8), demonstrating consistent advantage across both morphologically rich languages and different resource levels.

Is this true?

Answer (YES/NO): YES